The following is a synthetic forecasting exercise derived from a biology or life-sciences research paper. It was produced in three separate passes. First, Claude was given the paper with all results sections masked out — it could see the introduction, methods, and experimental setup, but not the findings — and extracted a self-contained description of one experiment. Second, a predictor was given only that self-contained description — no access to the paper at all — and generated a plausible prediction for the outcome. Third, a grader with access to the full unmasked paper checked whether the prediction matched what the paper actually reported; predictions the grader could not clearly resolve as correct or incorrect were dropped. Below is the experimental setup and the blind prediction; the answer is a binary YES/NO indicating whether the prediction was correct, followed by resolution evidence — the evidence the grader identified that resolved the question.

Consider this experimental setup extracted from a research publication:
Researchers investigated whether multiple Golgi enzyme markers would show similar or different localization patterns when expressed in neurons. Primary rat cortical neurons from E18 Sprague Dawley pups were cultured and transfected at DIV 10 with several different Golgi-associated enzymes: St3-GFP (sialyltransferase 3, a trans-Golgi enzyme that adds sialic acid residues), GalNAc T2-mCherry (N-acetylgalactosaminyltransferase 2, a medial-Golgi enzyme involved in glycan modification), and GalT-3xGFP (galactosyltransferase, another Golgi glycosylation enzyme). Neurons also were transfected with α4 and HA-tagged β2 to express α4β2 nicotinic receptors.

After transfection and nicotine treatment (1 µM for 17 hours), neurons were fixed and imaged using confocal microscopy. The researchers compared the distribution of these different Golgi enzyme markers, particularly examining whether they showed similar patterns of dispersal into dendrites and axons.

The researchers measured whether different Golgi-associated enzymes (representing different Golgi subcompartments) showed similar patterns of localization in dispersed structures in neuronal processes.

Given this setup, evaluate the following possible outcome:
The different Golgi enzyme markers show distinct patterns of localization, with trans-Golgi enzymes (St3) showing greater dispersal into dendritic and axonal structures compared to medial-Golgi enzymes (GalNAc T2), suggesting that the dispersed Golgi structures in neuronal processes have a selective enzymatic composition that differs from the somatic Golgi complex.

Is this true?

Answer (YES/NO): YES